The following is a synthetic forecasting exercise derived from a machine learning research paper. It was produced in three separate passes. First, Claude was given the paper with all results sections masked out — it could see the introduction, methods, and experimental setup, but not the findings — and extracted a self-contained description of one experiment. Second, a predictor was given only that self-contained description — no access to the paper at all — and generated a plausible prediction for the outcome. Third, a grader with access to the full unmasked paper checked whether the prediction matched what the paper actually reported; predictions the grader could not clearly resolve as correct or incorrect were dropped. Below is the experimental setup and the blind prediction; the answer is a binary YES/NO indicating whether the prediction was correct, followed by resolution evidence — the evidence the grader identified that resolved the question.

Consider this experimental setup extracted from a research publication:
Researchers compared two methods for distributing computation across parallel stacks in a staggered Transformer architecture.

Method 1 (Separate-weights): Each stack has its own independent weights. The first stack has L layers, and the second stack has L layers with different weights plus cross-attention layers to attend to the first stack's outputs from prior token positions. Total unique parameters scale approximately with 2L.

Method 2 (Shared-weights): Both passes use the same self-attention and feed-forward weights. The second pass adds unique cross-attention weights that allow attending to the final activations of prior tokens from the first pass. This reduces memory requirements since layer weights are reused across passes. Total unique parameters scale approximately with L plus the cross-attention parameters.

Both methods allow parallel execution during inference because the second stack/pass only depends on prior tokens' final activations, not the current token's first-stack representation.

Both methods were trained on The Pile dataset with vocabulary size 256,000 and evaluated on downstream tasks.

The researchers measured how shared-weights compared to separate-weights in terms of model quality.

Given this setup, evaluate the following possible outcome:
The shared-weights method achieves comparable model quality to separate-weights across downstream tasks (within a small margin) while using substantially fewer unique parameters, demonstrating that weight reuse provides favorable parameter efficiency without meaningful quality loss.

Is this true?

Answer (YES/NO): NO